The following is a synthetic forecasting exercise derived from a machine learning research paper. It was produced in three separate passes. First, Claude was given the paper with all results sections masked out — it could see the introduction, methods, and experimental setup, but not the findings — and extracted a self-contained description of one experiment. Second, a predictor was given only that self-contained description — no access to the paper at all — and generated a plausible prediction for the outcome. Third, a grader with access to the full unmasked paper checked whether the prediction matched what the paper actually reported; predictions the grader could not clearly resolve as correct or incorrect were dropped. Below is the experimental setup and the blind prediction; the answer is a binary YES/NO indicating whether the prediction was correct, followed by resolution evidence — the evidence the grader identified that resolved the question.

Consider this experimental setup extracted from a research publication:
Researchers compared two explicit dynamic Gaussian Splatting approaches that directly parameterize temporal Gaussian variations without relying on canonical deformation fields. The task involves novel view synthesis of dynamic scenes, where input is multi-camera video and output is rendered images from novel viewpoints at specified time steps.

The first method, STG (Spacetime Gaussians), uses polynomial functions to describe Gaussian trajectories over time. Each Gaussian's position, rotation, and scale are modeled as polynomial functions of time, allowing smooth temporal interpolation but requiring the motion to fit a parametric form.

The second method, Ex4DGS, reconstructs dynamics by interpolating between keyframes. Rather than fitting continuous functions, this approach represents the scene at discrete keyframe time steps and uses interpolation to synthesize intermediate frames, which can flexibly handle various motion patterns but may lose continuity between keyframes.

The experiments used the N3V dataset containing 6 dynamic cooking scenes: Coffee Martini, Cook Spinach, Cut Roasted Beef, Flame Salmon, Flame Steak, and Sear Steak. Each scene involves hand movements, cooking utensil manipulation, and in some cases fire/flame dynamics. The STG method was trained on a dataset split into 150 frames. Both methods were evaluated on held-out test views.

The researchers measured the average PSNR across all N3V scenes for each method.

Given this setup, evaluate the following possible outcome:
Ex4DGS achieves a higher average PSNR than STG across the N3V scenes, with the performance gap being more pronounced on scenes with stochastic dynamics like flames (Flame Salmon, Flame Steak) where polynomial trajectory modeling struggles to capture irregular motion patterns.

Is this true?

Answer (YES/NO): NO